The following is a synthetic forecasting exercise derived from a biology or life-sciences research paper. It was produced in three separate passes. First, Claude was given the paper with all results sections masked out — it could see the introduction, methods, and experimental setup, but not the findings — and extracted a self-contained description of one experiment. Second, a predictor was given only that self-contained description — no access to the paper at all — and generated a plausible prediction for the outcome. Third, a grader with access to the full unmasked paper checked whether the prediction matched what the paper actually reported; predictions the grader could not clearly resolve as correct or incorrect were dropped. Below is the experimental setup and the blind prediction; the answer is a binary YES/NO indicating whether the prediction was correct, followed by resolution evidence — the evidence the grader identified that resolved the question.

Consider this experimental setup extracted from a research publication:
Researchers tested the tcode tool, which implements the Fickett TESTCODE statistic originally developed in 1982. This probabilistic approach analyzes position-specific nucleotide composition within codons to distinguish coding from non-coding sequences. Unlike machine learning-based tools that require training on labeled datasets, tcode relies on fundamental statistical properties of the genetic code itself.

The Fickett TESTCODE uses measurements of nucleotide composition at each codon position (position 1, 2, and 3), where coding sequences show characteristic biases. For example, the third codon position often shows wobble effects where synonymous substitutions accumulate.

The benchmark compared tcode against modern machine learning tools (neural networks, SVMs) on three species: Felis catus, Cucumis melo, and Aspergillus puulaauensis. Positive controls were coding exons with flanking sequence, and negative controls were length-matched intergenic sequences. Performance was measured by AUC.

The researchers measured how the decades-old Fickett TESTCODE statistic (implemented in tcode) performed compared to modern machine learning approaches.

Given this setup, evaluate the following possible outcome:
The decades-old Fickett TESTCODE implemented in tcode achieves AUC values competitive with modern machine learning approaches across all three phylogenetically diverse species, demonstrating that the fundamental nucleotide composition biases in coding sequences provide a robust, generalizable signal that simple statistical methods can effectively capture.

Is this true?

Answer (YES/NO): NO